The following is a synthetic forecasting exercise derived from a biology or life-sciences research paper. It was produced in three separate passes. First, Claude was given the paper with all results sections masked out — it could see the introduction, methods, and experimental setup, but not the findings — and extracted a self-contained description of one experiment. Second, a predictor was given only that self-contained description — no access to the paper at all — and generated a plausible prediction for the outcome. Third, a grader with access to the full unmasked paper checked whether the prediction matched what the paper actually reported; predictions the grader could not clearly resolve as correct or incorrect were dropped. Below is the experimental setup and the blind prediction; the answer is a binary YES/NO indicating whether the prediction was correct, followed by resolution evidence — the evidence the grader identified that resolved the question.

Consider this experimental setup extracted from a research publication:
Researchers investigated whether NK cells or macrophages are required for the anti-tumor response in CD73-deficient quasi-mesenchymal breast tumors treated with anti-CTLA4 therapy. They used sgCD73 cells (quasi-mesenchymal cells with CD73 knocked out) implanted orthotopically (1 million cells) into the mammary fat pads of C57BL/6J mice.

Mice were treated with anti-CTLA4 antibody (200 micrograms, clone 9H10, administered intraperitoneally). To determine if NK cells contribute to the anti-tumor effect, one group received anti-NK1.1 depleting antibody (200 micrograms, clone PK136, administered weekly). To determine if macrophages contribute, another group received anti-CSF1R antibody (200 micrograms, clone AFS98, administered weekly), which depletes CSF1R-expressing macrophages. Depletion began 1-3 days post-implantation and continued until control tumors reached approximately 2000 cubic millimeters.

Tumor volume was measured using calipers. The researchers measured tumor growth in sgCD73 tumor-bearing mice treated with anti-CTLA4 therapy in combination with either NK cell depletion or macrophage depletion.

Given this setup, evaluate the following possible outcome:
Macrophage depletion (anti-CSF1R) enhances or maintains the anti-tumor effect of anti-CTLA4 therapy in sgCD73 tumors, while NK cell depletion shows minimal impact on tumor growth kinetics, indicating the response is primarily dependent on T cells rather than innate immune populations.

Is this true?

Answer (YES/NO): YES